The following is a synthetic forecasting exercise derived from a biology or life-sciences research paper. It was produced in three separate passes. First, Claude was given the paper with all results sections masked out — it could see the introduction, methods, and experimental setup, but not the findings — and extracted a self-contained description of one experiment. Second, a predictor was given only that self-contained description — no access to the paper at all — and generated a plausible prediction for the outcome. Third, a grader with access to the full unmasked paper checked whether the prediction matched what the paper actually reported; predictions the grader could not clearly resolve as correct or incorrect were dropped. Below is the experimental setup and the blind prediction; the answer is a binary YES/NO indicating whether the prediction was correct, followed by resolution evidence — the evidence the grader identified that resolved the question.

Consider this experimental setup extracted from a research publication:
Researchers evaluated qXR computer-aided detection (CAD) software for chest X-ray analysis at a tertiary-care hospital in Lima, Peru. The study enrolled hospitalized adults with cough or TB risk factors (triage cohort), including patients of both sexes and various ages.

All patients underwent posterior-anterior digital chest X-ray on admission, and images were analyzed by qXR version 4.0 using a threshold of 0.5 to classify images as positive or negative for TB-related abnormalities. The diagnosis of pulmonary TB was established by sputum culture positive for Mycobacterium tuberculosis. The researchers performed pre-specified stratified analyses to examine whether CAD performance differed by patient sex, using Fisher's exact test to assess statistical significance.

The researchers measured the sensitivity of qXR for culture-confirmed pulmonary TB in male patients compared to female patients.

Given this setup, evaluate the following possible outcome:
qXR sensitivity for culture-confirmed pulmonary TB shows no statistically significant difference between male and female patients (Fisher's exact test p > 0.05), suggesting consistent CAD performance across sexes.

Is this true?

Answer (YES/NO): YES